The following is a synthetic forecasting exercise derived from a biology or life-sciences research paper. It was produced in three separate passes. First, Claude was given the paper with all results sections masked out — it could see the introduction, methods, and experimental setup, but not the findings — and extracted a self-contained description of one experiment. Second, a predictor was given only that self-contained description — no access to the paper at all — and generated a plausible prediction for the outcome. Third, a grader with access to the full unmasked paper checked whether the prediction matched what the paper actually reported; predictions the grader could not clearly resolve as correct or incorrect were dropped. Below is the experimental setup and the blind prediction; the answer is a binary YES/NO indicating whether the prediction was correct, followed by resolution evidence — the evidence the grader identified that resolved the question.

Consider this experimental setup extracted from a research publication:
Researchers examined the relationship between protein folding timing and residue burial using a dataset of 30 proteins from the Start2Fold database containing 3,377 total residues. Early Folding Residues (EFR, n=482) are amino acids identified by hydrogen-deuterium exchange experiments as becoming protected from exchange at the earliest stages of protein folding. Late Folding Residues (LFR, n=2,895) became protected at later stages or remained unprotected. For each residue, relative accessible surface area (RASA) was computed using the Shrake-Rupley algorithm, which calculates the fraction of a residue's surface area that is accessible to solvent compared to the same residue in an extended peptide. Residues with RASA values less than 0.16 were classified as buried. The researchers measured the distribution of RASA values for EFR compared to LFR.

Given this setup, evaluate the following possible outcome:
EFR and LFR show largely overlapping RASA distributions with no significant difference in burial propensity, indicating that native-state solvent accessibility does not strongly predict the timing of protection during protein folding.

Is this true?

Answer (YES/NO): NO